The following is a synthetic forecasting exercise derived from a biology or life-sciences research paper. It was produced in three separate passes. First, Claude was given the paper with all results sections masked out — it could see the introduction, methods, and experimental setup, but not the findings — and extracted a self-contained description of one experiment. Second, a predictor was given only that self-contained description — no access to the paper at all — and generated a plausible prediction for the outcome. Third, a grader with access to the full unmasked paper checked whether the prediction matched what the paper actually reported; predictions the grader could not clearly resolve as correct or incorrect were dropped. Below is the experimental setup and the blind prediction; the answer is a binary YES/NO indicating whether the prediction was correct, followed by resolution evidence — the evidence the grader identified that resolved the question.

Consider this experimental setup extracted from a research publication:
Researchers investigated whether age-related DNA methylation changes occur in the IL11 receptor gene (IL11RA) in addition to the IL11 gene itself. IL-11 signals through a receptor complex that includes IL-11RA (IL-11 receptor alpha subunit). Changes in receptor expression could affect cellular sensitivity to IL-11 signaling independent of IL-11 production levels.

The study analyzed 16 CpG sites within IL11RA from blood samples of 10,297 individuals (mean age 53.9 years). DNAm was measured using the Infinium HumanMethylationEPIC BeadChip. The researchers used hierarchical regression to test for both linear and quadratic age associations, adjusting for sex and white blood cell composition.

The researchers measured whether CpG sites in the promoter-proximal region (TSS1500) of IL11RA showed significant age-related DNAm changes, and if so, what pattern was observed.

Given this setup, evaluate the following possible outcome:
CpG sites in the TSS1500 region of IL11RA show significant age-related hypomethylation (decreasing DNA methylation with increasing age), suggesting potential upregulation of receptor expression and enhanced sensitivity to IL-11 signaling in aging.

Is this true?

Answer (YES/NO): NO